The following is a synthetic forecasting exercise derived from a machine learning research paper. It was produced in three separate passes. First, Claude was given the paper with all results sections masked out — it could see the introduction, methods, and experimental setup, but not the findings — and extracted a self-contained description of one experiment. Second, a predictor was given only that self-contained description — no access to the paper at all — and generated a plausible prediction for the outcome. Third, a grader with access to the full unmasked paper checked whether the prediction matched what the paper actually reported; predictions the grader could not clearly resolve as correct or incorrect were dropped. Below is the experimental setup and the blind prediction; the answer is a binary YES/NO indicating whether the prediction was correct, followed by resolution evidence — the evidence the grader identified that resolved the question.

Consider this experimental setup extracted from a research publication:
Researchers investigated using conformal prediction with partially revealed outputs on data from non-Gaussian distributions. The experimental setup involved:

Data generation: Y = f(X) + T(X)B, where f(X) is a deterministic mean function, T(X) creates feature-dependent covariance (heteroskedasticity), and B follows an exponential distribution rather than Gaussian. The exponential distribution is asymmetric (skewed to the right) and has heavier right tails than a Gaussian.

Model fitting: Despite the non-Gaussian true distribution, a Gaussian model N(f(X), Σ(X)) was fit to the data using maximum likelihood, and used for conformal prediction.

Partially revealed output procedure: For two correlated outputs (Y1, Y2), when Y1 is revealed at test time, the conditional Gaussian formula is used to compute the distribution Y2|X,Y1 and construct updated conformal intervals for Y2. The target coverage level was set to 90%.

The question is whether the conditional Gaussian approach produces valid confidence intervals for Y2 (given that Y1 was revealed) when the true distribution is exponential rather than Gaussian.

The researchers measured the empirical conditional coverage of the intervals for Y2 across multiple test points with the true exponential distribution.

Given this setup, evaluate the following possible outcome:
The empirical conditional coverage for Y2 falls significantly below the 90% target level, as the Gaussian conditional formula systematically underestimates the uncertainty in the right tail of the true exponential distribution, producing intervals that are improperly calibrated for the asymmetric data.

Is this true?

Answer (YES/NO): NO